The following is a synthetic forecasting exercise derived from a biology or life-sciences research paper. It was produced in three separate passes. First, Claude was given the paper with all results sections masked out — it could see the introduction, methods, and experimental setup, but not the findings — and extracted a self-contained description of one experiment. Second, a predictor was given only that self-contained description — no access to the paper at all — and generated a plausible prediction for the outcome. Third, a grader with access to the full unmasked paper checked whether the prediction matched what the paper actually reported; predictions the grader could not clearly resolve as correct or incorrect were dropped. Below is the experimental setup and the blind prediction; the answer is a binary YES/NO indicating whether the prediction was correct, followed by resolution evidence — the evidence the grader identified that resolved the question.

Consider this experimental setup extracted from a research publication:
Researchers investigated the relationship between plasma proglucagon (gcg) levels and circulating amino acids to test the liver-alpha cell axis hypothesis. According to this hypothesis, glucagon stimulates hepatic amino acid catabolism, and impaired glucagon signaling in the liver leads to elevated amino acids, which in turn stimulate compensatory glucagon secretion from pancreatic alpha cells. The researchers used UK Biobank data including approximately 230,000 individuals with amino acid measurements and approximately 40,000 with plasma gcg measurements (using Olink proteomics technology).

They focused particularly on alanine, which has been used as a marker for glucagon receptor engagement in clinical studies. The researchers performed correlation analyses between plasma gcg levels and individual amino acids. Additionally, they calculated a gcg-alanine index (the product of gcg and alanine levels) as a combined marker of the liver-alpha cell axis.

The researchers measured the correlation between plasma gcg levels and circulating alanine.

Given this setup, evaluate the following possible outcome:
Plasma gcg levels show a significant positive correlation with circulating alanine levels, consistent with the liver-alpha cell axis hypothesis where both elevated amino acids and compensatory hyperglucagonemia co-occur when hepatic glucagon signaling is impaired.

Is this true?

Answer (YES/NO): YES